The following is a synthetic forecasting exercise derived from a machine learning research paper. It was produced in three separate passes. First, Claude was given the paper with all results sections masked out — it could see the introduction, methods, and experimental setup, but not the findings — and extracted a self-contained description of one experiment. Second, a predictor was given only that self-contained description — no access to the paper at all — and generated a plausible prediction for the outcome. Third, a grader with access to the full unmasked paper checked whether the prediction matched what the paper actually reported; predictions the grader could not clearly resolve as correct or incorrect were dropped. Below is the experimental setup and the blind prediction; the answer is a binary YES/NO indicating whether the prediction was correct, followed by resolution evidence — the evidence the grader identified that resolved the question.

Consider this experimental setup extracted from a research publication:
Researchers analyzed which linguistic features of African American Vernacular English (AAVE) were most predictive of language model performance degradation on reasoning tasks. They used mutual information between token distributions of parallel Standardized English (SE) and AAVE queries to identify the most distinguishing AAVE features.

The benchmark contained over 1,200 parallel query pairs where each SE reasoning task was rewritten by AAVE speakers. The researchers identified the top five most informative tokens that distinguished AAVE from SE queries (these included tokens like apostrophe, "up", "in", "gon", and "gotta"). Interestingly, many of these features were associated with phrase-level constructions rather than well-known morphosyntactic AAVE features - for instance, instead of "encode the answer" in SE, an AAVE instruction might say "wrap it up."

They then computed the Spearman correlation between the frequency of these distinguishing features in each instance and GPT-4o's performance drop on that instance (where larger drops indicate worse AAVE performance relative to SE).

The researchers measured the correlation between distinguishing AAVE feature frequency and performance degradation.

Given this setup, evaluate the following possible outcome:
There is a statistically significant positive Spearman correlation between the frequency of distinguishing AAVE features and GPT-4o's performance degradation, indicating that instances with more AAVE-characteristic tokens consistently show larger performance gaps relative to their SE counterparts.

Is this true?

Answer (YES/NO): NO